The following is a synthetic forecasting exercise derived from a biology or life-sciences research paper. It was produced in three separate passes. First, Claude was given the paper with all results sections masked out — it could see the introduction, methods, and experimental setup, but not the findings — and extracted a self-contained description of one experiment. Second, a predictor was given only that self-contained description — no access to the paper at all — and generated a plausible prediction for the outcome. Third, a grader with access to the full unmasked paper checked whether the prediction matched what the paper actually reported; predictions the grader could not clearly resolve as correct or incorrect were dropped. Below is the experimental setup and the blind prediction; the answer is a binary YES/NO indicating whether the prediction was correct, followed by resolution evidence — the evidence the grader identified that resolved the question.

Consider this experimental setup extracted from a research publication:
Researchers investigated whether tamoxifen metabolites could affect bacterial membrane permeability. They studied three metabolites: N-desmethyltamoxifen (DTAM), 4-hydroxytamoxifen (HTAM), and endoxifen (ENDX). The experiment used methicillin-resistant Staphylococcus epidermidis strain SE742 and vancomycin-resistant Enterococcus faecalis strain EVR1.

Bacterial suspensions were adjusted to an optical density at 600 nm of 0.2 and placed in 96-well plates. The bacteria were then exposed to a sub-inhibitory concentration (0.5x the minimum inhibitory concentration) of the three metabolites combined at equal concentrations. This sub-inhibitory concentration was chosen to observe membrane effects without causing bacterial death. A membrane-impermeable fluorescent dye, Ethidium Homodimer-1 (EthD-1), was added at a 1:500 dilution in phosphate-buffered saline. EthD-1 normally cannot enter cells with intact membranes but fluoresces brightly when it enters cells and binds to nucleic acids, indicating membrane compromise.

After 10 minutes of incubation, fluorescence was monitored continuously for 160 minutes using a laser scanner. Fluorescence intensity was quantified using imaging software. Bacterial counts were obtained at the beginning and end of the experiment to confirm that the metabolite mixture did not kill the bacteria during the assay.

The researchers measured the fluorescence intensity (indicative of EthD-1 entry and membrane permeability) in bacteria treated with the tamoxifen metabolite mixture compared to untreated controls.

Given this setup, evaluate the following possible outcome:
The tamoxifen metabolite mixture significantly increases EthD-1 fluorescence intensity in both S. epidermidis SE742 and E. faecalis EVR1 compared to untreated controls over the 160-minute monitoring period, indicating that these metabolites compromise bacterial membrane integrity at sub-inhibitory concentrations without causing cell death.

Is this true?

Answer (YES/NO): YES